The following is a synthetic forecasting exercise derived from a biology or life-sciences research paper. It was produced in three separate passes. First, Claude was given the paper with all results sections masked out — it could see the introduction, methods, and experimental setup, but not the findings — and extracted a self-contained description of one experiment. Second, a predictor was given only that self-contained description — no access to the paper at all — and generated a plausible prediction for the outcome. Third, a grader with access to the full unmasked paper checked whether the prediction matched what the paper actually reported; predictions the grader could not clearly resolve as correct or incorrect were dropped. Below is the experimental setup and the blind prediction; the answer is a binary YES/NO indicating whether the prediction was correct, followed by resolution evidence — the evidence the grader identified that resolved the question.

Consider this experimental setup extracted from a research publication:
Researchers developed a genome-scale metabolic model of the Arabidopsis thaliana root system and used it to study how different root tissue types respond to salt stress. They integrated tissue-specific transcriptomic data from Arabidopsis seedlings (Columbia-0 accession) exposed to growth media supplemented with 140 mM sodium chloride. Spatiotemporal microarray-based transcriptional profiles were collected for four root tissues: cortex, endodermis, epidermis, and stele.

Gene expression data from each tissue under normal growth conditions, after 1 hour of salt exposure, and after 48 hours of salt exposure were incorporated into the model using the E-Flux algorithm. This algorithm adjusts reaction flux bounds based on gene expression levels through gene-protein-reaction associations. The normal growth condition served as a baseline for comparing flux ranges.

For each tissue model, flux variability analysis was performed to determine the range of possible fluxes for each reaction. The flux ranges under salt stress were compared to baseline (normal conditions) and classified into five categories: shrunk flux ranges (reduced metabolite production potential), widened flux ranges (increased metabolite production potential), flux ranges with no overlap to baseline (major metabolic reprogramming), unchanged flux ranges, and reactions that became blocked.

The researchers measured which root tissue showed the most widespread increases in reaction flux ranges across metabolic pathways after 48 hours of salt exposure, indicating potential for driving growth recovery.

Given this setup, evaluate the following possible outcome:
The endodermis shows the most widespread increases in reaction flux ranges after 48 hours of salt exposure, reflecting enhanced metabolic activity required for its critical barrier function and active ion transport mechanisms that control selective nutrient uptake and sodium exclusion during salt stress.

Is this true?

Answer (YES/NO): NO